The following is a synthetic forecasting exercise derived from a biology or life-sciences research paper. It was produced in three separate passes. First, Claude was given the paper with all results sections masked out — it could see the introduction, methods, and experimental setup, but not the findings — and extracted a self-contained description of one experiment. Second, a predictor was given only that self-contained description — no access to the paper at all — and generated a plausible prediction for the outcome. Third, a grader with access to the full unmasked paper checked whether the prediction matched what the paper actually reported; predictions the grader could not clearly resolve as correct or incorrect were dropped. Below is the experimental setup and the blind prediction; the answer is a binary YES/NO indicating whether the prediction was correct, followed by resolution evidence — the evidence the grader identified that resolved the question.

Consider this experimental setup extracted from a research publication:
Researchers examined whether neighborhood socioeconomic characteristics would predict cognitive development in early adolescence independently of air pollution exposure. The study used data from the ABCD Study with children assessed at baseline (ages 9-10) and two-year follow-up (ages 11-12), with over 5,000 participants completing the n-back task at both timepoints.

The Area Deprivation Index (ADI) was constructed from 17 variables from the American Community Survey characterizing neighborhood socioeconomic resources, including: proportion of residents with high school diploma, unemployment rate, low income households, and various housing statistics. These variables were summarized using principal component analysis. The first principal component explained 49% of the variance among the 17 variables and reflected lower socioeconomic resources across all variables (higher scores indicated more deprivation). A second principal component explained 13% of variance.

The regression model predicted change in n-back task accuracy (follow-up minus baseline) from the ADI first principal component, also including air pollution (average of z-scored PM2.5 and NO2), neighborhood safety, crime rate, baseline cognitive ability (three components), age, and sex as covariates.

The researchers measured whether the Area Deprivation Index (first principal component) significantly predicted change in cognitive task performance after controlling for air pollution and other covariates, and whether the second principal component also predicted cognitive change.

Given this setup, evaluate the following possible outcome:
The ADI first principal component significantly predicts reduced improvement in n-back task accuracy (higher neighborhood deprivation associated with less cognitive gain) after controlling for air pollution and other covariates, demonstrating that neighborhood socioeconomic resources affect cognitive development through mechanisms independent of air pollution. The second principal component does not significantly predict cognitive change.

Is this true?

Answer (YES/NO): YES